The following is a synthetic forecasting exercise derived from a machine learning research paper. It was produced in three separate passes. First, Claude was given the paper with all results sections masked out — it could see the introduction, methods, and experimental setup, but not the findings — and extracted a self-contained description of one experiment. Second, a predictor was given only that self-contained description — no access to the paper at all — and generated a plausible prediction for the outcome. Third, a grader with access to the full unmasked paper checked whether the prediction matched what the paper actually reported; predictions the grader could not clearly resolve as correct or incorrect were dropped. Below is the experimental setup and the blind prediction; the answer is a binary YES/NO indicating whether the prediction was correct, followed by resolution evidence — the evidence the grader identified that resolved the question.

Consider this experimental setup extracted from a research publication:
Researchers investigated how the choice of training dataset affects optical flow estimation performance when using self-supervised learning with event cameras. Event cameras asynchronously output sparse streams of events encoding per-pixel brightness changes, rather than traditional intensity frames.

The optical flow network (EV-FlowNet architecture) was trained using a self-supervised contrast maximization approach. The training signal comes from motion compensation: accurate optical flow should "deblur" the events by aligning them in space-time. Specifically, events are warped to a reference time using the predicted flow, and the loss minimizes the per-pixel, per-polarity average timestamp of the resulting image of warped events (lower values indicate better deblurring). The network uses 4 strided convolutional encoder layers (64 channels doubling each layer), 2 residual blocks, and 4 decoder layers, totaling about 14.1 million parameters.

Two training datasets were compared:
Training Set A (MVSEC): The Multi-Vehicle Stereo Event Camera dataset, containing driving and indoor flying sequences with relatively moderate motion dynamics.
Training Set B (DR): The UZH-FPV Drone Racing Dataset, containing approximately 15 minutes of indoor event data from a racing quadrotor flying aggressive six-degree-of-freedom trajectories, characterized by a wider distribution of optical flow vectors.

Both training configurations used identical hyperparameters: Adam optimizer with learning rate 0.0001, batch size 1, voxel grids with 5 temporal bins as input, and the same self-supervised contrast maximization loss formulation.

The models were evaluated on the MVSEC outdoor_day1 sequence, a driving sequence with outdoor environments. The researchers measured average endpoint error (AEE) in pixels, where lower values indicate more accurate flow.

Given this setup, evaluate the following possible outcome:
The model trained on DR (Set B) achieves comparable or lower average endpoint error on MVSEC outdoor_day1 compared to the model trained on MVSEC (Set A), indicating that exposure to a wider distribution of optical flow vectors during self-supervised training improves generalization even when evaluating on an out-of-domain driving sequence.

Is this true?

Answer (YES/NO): NO